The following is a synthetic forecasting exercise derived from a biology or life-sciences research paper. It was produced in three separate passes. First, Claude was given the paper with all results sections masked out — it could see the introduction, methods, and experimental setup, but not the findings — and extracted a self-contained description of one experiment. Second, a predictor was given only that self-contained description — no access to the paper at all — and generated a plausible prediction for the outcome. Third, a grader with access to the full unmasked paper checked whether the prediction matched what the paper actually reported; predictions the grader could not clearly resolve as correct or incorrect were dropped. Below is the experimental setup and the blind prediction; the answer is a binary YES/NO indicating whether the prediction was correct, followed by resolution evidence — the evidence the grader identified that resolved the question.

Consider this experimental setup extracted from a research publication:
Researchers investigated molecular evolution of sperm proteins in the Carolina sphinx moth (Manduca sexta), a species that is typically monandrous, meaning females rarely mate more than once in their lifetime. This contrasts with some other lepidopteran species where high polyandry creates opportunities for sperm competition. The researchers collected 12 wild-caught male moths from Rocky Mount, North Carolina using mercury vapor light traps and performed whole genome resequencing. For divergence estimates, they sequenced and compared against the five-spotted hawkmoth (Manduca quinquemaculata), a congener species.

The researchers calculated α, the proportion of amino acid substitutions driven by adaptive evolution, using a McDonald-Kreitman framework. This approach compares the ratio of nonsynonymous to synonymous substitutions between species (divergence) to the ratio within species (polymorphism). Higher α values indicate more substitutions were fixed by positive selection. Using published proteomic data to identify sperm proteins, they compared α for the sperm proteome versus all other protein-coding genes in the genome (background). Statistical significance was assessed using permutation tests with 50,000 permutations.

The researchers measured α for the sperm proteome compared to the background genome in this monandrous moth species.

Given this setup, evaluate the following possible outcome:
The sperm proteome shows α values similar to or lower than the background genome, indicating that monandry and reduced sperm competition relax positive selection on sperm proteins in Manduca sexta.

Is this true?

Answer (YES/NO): YES